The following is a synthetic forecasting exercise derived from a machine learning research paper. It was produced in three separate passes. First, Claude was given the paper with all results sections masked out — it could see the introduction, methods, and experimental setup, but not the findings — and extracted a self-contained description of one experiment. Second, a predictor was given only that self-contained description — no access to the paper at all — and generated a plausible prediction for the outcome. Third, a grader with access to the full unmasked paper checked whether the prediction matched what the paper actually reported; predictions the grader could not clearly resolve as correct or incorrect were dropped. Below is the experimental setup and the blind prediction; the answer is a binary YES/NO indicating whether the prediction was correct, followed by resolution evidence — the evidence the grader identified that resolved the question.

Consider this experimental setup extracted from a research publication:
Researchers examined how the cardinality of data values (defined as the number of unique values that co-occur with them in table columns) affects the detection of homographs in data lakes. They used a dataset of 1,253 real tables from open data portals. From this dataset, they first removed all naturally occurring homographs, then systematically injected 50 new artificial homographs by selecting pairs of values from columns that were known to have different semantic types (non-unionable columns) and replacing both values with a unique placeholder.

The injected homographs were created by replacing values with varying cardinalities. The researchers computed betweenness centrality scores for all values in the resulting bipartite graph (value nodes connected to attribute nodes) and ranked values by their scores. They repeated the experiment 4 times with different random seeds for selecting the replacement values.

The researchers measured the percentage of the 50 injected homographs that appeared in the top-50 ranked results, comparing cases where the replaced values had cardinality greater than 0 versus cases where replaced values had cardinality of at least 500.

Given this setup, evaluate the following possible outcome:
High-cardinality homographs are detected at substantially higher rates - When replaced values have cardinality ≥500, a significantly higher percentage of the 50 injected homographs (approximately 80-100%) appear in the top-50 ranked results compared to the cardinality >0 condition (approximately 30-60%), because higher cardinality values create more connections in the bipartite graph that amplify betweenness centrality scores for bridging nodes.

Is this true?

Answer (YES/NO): NO